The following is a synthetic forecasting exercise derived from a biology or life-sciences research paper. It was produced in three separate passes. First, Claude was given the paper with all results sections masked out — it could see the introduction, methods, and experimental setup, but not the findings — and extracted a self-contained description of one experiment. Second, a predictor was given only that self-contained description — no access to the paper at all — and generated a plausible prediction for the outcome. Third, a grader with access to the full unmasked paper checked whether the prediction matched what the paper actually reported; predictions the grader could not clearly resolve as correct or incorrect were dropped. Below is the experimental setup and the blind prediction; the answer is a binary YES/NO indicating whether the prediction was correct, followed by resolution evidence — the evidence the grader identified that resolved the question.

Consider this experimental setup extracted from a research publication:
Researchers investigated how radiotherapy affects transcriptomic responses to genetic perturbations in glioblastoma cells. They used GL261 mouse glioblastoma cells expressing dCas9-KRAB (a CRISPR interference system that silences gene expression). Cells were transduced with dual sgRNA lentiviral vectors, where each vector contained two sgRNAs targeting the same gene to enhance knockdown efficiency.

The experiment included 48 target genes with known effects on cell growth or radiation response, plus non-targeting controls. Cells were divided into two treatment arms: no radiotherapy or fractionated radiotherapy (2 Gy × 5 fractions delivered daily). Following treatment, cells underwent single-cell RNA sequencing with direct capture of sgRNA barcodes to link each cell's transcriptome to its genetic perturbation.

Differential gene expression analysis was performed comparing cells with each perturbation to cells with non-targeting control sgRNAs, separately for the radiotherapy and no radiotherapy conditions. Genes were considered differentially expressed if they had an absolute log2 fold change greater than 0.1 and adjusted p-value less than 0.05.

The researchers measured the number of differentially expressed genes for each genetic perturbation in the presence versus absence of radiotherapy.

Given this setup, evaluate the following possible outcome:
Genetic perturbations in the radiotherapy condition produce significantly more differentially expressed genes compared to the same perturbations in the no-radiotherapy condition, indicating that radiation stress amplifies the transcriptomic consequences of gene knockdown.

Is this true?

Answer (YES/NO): NO